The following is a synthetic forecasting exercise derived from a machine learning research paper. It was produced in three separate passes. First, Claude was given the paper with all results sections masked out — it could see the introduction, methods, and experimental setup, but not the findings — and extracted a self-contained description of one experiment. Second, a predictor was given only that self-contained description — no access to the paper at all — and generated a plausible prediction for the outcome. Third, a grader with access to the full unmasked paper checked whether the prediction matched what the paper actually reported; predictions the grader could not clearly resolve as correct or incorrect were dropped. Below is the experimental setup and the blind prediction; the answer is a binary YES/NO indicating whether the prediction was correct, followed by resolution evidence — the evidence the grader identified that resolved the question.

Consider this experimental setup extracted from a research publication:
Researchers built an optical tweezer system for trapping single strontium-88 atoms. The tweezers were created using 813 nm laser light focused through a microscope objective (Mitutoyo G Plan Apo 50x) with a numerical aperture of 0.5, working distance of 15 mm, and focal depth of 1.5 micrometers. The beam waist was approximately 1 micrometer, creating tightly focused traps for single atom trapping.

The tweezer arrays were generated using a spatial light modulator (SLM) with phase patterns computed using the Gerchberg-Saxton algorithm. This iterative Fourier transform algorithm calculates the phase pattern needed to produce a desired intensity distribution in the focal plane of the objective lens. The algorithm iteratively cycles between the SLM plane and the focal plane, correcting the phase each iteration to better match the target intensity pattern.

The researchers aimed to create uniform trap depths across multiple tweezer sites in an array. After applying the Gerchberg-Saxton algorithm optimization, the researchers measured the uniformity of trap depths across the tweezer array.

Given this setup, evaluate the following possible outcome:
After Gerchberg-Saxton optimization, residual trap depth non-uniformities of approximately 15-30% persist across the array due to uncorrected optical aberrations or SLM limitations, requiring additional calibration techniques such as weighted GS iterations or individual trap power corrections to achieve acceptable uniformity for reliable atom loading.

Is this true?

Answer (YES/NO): NO